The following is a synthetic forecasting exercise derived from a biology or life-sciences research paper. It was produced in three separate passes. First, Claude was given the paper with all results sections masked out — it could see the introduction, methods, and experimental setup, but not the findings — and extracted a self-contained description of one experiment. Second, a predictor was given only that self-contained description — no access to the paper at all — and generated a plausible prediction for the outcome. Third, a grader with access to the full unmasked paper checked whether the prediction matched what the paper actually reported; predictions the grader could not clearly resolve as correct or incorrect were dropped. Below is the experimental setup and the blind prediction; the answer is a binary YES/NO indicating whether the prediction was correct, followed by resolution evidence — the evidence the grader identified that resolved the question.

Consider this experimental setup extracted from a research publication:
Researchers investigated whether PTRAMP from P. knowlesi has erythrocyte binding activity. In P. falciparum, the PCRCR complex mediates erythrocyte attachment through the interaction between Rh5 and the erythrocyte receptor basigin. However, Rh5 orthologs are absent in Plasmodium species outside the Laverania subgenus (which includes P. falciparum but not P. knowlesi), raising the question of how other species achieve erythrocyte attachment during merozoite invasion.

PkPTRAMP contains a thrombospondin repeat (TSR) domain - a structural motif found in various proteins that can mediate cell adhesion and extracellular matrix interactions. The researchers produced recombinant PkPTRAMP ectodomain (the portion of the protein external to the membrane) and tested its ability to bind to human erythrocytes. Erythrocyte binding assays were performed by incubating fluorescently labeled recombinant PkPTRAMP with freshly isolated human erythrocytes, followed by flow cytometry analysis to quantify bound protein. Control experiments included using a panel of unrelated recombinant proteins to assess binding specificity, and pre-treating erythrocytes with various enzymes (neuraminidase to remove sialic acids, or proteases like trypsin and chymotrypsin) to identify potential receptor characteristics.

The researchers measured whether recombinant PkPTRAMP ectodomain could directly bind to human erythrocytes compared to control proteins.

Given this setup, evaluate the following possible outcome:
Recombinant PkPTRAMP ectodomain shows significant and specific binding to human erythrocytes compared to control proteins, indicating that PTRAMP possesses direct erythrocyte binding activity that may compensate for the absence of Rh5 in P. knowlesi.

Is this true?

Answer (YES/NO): NO